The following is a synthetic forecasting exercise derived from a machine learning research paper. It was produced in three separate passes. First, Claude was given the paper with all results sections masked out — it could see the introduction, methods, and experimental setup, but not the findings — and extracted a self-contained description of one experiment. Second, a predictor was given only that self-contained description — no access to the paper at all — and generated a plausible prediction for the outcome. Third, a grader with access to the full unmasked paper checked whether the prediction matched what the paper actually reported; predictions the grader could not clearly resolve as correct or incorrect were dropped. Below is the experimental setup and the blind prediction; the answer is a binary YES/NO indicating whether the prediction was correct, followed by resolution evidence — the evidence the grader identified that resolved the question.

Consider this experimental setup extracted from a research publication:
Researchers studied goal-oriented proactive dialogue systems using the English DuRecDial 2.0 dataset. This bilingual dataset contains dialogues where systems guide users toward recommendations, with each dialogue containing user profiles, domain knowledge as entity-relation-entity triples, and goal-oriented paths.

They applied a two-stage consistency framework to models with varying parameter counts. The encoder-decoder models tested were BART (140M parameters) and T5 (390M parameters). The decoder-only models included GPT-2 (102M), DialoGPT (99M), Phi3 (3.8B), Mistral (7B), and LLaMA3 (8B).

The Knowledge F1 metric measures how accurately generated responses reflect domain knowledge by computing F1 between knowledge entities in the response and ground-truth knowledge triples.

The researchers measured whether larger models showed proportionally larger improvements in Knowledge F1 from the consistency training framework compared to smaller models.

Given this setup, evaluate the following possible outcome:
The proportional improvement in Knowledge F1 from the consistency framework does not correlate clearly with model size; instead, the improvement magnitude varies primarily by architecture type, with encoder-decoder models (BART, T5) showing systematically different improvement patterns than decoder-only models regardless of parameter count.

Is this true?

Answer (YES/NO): NO